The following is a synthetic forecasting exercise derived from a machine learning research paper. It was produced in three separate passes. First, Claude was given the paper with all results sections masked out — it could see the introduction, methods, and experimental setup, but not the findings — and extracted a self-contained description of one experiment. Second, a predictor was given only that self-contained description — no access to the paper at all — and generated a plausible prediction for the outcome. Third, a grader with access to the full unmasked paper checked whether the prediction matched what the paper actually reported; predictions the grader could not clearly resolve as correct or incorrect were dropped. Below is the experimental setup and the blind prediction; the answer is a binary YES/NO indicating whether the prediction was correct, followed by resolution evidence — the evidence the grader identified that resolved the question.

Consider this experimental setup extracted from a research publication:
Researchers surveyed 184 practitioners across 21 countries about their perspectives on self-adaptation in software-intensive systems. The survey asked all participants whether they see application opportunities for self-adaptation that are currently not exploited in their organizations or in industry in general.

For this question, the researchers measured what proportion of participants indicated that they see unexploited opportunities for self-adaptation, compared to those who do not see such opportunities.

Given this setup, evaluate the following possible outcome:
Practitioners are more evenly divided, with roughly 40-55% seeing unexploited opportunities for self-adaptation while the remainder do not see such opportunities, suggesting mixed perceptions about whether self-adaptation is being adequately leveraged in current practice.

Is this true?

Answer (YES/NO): YES